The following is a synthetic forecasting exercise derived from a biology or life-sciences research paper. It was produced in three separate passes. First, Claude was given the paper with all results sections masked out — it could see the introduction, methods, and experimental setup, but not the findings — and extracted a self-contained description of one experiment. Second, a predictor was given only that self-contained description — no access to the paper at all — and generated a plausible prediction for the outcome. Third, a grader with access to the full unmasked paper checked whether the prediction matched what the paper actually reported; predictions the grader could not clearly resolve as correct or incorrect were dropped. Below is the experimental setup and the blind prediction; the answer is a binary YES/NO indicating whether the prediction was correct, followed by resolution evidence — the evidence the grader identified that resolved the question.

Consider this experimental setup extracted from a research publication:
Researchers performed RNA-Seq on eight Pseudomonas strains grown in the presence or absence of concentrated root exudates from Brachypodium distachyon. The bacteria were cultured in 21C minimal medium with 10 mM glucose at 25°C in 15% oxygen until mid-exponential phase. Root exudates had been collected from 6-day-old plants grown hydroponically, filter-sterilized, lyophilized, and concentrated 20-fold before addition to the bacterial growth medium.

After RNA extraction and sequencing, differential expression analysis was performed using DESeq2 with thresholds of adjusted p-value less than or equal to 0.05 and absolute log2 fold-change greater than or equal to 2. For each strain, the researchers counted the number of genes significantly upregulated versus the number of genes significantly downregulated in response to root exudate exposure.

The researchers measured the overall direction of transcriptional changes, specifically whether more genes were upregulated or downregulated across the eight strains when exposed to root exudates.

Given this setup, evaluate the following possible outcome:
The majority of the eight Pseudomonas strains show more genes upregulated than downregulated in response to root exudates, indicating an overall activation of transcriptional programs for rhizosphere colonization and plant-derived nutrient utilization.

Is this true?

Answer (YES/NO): YES